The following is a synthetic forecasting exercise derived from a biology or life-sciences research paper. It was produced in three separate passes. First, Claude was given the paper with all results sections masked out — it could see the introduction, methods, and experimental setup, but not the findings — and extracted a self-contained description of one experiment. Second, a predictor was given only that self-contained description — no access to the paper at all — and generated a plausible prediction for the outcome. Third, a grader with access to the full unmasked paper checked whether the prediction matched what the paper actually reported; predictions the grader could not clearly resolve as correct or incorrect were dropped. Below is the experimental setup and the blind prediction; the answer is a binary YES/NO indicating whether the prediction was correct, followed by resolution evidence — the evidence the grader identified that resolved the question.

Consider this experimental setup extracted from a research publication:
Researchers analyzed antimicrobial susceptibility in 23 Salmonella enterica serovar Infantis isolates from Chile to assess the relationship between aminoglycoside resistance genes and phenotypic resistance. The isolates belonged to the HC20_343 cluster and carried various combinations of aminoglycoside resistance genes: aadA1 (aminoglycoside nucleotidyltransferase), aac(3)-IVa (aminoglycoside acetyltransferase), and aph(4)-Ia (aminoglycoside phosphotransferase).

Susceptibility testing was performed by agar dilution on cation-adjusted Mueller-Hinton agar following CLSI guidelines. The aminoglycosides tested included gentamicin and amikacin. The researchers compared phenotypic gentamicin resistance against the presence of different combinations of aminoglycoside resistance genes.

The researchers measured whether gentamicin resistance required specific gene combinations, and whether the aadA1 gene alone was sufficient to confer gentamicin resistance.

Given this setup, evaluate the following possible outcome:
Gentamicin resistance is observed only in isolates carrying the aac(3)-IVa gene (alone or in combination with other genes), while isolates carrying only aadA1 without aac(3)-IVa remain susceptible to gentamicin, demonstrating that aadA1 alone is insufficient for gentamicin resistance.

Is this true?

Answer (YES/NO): YES